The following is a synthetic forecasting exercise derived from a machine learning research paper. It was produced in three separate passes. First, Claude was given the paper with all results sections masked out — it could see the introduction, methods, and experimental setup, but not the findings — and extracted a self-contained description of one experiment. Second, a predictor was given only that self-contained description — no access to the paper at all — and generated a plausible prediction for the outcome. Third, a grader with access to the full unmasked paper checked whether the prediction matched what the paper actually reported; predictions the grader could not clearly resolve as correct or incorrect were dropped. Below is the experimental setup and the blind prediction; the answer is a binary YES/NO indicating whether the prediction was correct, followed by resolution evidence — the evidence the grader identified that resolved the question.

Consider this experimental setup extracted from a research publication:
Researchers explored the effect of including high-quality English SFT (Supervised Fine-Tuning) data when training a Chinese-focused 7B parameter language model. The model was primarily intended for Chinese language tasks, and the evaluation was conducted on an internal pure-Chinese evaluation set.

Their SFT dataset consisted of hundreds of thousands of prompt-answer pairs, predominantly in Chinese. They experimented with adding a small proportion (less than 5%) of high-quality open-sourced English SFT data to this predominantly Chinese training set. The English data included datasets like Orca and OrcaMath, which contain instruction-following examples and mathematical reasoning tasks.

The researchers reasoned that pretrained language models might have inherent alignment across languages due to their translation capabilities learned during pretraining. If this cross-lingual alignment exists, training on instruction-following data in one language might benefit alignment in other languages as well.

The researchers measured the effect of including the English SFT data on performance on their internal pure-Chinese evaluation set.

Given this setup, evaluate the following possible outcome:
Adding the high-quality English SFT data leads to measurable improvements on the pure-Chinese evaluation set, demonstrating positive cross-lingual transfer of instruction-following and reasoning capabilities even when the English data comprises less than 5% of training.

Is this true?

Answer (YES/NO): YES